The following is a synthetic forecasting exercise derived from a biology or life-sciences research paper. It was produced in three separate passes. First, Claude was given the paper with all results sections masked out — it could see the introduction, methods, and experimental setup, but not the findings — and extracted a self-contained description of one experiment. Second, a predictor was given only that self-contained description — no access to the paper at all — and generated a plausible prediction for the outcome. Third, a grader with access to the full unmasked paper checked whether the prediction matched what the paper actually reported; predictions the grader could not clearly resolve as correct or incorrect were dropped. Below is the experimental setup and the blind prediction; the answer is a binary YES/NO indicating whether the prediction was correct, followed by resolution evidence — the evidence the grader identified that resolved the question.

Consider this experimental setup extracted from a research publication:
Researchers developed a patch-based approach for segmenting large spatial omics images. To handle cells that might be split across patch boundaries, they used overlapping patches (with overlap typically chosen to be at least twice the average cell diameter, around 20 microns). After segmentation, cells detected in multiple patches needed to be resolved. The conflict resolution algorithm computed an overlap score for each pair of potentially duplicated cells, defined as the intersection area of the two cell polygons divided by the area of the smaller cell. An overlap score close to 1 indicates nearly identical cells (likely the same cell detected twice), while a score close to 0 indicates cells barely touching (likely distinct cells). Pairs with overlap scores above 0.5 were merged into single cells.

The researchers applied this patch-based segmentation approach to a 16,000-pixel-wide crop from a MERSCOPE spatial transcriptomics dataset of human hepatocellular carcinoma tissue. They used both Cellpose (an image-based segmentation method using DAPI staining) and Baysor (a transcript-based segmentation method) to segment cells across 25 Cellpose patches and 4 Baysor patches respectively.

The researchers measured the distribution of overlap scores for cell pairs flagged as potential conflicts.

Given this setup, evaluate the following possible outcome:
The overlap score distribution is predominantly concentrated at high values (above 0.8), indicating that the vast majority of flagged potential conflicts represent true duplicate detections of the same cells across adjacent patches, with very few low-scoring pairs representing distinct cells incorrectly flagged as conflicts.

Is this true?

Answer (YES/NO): NO